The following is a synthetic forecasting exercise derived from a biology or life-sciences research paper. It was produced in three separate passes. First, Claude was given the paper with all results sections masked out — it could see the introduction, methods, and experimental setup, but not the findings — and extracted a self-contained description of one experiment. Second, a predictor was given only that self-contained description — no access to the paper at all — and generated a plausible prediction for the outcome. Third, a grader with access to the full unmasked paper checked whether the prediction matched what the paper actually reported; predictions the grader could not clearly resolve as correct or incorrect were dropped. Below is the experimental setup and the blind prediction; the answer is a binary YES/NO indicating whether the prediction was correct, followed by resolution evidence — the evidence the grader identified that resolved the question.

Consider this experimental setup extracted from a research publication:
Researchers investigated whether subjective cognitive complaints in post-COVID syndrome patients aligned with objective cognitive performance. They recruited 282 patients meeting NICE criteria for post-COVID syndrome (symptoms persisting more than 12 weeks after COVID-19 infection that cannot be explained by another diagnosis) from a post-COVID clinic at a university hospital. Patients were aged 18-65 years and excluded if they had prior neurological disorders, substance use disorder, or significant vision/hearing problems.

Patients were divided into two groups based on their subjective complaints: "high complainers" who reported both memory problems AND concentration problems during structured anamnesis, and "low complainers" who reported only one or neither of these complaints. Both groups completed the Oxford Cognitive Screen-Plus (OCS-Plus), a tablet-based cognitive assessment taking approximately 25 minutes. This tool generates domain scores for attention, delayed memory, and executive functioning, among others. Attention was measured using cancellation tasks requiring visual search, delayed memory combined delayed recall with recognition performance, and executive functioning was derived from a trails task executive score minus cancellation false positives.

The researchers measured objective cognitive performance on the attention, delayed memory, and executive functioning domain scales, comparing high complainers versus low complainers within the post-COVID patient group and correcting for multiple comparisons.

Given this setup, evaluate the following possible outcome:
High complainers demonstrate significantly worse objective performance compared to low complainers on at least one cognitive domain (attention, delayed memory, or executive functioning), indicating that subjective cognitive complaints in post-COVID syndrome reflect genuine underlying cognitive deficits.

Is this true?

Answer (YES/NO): YES